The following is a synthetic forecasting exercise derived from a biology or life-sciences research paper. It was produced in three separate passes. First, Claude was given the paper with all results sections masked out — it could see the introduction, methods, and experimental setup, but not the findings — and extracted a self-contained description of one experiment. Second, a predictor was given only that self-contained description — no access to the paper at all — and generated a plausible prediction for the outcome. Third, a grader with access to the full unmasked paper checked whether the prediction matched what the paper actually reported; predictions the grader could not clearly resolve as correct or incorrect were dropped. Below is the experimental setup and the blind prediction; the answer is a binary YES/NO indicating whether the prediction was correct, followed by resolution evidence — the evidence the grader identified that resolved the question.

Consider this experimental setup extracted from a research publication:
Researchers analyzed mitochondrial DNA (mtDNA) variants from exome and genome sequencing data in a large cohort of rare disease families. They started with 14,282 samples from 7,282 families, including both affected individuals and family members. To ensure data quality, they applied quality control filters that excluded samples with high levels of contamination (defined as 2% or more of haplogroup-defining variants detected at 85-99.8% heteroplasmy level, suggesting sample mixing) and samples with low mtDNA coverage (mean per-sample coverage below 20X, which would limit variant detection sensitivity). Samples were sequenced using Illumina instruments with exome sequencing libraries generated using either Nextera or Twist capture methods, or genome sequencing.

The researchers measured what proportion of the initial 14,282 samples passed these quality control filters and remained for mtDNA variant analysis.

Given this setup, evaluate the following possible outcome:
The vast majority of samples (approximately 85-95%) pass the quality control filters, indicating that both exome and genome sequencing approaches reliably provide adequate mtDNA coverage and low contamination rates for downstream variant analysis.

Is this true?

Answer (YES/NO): YES